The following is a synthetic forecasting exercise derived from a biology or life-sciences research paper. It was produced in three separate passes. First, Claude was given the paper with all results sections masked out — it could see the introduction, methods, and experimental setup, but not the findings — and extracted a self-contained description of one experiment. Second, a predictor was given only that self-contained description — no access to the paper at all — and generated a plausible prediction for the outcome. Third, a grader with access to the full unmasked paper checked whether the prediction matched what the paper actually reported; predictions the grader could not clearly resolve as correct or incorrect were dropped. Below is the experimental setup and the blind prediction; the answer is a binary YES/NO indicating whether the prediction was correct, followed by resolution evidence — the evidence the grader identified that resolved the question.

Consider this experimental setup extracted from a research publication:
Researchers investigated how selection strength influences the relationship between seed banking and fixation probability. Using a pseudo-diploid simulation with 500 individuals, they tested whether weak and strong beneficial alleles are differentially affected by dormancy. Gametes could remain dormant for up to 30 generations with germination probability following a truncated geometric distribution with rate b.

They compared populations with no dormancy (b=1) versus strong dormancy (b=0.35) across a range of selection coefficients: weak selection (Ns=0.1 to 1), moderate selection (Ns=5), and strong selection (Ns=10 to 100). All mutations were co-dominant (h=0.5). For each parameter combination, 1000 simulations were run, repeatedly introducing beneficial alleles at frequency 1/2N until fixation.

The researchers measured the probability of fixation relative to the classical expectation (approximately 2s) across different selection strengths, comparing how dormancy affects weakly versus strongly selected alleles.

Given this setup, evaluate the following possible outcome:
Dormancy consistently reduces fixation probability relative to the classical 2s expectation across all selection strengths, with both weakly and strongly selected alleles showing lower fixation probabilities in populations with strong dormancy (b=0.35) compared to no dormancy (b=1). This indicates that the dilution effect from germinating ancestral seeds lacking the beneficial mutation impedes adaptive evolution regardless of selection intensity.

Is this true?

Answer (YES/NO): NO